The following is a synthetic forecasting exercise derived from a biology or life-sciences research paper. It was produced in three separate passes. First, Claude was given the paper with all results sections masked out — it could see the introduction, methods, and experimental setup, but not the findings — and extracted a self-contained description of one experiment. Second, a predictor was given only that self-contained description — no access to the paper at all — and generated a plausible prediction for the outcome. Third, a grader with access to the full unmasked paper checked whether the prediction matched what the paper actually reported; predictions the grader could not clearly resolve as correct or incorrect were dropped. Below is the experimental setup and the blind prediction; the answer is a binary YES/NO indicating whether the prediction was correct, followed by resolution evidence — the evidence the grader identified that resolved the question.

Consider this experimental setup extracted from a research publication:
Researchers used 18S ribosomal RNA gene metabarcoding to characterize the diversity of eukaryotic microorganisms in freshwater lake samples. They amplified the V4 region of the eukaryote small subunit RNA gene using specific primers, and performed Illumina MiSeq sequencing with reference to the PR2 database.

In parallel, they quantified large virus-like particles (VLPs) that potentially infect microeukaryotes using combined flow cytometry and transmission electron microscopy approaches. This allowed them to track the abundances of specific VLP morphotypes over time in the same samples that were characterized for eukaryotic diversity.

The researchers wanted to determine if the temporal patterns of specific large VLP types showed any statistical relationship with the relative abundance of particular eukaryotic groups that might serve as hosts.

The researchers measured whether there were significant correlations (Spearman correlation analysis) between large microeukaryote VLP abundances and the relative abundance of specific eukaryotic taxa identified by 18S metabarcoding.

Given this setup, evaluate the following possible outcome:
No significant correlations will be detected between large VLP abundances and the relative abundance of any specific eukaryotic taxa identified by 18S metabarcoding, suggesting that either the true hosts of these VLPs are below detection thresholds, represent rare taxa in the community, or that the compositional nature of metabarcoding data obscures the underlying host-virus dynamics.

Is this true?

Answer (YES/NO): NO